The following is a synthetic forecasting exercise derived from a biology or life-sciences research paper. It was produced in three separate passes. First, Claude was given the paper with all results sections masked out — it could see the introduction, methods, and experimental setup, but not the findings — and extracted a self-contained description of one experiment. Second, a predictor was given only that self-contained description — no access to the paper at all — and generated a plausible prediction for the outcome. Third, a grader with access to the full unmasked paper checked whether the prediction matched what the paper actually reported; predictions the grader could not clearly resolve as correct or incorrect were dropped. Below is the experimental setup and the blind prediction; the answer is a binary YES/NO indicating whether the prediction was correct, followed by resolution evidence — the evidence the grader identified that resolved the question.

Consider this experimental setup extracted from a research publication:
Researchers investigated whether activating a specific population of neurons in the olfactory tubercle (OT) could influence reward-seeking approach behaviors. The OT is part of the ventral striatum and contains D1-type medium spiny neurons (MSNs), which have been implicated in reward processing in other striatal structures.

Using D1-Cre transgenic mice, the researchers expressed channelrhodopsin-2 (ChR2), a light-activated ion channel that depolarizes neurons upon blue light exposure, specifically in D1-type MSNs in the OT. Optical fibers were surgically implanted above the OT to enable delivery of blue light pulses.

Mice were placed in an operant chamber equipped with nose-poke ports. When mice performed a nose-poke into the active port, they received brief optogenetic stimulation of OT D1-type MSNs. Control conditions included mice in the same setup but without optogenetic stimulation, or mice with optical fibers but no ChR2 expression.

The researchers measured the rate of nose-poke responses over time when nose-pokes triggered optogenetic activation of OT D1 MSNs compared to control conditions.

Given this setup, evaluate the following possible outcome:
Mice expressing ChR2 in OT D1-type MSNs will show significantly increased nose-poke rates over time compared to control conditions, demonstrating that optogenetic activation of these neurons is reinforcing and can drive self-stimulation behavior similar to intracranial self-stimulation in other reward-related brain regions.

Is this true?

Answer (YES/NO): YES